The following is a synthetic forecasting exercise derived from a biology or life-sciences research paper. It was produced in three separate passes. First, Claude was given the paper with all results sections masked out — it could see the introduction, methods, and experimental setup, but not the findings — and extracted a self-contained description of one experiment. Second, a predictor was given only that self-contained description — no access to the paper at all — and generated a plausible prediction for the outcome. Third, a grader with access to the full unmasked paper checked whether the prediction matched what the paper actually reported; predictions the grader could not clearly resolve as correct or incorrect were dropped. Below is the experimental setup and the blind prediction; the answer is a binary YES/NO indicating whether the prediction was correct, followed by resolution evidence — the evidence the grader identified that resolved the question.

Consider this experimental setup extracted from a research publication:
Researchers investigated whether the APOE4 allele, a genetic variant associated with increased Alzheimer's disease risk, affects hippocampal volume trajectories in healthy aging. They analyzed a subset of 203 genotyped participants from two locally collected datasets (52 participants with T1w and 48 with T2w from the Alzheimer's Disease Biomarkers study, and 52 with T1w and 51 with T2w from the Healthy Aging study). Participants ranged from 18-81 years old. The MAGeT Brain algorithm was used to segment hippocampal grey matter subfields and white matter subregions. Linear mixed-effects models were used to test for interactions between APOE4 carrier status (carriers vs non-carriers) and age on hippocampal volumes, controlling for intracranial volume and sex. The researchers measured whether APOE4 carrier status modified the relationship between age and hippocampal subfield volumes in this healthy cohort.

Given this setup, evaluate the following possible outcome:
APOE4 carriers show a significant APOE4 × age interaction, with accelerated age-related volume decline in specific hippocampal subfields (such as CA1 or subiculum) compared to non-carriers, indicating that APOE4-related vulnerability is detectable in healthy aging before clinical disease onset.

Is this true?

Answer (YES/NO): NO